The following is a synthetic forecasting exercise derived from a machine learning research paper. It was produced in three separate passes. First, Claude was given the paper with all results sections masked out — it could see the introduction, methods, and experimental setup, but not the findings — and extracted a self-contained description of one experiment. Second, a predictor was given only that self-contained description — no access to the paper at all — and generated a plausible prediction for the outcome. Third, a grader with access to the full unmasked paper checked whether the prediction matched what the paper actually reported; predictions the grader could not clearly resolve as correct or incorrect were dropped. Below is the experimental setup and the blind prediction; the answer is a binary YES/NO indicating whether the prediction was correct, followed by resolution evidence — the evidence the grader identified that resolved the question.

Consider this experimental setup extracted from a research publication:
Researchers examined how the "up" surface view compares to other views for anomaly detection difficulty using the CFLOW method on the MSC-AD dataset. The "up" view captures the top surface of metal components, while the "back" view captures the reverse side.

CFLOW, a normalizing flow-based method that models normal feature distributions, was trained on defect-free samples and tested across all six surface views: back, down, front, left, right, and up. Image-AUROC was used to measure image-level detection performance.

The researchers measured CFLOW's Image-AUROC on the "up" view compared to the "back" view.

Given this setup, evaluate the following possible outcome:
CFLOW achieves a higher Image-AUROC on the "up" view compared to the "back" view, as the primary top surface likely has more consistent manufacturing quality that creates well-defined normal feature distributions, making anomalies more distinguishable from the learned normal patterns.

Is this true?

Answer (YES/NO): YES